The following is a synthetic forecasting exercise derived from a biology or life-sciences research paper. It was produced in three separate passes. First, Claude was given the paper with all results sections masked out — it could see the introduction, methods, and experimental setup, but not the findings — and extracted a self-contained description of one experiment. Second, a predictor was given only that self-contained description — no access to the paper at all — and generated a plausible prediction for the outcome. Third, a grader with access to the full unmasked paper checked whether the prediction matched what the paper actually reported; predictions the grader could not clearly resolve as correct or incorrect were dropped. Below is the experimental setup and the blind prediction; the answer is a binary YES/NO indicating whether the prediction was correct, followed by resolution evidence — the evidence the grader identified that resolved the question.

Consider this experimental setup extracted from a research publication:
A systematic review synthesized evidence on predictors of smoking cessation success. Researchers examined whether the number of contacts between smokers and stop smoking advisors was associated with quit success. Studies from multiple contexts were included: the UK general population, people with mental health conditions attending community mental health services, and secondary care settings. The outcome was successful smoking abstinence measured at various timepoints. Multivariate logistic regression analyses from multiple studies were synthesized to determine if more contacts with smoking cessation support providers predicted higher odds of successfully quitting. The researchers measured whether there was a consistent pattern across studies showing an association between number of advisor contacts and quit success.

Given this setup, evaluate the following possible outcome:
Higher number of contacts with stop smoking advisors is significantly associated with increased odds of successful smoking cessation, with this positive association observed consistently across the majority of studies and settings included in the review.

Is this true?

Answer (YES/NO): NO